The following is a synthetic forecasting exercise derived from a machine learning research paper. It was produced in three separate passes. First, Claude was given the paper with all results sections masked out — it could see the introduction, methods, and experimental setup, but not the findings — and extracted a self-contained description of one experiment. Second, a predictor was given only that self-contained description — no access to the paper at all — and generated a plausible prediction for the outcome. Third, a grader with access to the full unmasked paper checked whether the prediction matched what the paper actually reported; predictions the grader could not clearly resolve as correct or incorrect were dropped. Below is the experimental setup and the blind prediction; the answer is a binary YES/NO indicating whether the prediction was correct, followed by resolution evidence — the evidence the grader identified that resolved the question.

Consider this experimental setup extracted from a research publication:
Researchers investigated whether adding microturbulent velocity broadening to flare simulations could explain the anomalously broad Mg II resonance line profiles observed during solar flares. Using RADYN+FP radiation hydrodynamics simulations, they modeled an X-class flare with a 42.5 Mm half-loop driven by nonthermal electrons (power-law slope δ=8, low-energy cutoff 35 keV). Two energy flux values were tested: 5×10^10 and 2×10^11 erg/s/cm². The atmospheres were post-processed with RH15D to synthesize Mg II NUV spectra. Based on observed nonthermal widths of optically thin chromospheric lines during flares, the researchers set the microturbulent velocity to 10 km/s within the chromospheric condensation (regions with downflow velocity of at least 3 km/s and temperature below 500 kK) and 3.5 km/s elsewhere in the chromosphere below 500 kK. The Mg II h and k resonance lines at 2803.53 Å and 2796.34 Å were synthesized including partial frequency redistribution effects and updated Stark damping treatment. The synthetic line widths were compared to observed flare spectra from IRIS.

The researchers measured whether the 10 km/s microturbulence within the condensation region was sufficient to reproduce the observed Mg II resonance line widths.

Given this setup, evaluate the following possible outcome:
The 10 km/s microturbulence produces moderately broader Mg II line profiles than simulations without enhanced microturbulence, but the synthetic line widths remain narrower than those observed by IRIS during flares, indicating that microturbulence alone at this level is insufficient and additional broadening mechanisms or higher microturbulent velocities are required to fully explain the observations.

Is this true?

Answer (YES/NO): YES